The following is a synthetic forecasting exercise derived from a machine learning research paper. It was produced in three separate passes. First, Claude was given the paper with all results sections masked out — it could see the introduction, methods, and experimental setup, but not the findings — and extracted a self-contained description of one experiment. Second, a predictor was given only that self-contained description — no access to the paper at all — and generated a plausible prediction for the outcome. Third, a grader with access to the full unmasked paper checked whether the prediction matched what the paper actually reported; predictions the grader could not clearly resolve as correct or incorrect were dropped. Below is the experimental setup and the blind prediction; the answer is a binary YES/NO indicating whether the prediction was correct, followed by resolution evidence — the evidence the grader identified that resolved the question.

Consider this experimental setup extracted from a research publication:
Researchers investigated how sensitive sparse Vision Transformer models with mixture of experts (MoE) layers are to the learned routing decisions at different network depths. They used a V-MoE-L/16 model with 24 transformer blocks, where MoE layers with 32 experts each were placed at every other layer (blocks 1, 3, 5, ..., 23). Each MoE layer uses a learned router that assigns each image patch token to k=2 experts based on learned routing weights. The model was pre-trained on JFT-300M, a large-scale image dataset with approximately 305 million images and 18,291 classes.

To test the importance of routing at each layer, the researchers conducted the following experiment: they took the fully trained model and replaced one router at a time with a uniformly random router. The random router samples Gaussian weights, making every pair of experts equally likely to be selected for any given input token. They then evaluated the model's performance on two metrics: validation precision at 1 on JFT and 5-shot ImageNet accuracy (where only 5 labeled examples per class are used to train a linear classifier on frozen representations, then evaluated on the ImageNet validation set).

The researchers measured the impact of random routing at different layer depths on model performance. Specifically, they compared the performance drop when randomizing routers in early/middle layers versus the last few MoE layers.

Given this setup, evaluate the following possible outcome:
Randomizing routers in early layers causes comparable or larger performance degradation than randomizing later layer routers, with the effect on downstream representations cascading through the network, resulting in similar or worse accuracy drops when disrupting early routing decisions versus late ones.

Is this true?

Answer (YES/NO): NO